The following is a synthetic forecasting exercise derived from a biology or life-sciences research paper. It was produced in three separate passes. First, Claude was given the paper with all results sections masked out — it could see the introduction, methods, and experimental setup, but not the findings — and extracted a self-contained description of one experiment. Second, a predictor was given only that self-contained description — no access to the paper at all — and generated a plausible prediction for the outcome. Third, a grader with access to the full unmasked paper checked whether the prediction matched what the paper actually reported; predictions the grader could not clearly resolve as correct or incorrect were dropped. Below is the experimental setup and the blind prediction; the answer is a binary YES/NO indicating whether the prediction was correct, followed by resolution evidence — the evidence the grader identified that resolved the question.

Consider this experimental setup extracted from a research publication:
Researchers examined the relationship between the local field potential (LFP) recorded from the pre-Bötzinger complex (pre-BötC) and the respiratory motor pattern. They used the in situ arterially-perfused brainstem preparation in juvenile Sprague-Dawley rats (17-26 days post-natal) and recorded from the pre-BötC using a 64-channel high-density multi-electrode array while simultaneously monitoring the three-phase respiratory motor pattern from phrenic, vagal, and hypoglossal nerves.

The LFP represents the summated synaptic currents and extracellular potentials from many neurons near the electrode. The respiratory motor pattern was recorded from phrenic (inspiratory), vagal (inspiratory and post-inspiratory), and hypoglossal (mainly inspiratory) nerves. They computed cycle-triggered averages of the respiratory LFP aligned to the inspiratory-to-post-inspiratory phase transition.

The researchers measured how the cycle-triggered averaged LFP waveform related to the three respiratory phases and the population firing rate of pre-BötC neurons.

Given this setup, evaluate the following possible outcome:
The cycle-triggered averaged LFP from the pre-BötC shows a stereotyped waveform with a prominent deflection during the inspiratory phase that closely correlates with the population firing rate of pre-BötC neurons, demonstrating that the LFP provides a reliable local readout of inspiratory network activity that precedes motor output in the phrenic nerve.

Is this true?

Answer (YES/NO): NO